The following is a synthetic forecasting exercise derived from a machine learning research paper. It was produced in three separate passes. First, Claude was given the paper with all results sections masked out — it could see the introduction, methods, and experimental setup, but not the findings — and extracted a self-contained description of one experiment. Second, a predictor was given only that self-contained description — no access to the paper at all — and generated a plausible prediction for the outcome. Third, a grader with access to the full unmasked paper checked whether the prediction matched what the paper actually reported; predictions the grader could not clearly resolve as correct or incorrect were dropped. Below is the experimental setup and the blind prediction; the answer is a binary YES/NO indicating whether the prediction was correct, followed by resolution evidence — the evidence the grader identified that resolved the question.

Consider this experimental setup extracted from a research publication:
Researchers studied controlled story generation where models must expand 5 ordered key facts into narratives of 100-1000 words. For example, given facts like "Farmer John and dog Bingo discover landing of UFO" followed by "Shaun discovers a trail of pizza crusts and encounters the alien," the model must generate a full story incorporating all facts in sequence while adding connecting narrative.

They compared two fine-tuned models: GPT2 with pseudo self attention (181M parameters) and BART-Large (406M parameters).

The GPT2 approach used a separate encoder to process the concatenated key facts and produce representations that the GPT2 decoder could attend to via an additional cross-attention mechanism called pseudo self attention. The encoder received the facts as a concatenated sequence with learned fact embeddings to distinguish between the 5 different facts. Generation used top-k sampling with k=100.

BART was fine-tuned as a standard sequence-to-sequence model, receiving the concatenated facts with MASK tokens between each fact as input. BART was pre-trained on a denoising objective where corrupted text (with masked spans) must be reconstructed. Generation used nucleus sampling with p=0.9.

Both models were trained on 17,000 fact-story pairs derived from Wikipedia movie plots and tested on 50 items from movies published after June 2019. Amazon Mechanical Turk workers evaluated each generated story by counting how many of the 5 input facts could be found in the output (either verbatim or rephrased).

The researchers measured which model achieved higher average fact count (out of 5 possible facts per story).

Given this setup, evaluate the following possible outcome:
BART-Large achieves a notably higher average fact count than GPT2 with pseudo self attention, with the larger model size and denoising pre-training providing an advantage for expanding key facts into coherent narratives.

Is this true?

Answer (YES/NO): NO